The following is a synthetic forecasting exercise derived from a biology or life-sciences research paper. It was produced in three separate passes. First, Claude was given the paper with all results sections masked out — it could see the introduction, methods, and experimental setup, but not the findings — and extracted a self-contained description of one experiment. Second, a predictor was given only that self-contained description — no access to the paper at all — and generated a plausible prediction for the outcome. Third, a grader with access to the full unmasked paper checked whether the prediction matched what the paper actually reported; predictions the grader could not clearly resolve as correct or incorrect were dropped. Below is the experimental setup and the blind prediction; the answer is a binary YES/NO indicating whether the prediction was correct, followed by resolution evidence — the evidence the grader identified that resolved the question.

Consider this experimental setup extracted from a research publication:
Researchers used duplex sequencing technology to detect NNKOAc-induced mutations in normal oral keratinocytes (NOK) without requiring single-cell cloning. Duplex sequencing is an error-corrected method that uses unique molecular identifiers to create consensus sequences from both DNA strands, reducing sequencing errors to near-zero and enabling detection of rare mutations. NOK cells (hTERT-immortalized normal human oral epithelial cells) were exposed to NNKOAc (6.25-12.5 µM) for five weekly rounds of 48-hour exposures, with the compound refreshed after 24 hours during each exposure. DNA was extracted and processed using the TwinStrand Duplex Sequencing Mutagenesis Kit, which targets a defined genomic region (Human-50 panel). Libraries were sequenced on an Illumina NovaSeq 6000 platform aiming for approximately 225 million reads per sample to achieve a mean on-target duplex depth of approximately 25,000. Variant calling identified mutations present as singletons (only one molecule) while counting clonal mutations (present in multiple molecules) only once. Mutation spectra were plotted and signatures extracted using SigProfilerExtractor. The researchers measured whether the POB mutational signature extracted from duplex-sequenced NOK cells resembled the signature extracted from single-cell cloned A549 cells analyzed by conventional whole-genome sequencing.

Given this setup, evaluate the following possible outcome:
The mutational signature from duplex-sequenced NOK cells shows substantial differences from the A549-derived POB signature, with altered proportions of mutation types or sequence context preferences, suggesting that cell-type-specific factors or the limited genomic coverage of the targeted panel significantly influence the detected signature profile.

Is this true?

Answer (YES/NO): NO